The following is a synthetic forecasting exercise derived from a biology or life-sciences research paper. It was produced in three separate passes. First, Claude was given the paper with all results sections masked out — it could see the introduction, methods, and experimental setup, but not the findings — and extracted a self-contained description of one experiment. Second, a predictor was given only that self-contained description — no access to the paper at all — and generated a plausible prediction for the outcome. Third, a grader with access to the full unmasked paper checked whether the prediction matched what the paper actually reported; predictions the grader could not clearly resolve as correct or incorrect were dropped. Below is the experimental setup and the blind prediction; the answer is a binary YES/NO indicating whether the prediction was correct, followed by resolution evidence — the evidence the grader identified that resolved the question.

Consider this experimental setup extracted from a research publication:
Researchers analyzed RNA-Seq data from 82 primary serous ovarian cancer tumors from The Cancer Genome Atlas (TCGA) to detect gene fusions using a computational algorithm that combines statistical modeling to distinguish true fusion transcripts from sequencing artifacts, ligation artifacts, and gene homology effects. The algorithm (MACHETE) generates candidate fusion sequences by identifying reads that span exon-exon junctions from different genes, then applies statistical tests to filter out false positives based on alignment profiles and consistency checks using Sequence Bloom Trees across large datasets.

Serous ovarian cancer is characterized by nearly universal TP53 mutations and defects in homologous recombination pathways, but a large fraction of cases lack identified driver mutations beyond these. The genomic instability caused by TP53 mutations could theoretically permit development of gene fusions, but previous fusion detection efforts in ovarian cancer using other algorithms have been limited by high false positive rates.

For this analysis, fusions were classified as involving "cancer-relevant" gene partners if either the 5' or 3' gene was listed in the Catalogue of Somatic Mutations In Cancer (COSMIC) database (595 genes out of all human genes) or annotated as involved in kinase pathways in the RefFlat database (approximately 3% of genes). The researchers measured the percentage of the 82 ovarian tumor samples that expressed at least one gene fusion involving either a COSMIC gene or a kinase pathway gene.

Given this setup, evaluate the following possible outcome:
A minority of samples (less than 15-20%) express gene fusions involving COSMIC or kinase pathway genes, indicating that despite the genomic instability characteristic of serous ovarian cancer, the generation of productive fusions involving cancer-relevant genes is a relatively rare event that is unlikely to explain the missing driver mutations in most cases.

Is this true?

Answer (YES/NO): NO